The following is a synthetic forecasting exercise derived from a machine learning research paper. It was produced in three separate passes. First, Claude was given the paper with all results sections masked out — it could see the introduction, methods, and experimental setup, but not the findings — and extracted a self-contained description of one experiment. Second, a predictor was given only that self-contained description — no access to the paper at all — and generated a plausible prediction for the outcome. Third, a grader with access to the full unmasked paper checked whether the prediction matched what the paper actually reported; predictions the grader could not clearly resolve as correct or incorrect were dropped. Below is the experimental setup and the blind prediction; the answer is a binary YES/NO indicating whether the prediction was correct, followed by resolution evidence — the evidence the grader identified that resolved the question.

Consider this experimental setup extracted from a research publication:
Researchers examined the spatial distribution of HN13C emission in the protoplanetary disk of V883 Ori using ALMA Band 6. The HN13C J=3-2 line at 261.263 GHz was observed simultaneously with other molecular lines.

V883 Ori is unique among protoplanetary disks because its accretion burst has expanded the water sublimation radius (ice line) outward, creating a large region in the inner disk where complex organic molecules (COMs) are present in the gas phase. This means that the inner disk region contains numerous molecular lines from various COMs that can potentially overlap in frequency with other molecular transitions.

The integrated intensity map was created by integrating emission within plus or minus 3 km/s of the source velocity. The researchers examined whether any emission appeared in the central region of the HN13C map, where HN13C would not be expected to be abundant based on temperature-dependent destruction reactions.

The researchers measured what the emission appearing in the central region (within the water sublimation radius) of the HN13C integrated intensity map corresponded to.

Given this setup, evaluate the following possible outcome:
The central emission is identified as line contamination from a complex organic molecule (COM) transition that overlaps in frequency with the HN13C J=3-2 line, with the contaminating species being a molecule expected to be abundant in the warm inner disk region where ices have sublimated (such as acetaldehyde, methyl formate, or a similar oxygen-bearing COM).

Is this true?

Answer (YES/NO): YES